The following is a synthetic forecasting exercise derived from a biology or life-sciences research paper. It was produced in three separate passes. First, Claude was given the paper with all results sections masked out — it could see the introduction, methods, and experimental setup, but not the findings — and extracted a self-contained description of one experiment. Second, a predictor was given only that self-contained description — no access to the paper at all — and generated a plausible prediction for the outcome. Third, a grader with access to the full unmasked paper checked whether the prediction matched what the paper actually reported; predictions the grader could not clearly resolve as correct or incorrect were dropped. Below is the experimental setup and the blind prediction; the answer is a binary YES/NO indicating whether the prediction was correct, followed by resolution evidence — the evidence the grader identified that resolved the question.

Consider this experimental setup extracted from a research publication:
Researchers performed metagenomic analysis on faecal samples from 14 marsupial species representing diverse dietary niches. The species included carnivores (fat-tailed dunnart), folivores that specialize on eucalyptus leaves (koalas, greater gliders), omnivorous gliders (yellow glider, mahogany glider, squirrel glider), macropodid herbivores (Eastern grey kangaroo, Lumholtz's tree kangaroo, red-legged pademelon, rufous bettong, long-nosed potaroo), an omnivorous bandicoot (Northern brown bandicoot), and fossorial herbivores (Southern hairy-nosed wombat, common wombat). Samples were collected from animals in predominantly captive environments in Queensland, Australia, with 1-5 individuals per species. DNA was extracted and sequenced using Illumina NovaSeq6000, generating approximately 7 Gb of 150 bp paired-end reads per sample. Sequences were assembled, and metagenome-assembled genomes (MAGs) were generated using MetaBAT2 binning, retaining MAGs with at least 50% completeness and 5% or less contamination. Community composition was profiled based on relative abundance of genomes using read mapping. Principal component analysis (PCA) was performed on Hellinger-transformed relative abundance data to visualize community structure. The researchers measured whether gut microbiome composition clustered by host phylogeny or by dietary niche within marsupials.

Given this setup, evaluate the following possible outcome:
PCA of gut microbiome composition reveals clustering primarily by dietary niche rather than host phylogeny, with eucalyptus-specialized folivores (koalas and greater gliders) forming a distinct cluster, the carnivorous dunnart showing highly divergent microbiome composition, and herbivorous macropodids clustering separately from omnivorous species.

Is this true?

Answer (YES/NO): NO